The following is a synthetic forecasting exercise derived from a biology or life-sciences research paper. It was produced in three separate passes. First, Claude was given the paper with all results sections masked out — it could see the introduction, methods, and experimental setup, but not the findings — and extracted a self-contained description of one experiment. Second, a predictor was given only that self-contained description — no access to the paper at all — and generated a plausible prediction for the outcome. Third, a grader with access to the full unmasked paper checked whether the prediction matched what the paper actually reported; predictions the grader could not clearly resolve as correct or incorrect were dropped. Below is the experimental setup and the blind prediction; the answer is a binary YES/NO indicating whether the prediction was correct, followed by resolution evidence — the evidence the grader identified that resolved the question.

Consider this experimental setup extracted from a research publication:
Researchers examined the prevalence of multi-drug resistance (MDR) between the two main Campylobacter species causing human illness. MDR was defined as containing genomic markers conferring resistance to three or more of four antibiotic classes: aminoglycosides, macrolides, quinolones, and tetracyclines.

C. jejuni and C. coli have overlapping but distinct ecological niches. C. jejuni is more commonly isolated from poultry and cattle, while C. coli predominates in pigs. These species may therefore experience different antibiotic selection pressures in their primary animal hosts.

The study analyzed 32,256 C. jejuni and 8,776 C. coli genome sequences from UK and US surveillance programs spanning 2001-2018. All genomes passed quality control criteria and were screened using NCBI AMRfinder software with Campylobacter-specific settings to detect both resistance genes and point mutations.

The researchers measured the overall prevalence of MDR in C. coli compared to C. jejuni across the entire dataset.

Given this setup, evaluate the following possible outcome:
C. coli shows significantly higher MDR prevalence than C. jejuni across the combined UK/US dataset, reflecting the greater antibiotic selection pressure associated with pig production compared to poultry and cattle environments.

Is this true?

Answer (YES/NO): YES